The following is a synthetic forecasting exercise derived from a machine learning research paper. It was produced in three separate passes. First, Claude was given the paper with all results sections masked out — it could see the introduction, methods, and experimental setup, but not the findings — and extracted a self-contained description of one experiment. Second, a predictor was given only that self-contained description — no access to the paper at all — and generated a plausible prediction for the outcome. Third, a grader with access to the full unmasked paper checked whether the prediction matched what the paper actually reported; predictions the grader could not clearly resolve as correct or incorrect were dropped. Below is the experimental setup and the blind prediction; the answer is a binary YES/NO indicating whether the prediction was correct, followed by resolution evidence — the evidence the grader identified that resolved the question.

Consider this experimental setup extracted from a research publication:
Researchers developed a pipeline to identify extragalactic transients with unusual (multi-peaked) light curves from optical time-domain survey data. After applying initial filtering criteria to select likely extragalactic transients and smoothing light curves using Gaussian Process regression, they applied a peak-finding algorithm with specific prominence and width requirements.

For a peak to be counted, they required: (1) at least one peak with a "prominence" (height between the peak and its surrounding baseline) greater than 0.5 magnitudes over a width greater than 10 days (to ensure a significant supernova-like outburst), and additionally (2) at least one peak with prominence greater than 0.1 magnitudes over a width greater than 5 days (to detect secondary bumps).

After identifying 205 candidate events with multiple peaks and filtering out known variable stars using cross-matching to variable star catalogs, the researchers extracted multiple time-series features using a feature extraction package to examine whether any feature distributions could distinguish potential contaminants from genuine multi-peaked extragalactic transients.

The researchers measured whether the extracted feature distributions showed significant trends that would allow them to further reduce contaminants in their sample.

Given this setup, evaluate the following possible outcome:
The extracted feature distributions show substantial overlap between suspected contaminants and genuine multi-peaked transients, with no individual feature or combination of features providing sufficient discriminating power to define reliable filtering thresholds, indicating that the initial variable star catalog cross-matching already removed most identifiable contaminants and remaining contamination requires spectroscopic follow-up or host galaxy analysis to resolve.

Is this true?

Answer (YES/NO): NO